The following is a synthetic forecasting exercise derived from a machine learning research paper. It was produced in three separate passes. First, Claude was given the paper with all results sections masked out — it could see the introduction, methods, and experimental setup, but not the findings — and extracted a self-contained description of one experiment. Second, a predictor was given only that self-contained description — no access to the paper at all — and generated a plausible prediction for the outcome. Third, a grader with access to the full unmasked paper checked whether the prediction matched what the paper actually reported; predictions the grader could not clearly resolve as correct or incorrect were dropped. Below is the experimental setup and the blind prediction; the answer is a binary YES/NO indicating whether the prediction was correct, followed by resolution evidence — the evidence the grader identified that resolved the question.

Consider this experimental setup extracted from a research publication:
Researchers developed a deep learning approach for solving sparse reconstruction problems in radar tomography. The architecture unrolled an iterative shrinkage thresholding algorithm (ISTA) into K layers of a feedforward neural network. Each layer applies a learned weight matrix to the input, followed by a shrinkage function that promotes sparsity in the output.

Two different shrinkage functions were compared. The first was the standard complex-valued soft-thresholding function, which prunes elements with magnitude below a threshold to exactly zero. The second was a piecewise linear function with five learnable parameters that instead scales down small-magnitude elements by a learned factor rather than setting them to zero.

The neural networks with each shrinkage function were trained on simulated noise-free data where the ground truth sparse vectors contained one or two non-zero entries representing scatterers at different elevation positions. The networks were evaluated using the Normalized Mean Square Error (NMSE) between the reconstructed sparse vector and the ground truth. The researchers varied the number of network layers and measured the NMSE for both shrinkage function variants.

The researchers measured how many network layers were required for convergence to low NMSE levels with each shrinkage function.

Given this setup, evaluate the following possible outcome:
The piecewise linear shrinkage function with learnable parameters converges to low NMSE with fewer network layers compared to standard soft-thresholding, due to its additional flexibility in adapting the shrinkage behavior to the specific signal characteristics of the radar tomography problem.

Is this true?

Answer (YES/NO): YES